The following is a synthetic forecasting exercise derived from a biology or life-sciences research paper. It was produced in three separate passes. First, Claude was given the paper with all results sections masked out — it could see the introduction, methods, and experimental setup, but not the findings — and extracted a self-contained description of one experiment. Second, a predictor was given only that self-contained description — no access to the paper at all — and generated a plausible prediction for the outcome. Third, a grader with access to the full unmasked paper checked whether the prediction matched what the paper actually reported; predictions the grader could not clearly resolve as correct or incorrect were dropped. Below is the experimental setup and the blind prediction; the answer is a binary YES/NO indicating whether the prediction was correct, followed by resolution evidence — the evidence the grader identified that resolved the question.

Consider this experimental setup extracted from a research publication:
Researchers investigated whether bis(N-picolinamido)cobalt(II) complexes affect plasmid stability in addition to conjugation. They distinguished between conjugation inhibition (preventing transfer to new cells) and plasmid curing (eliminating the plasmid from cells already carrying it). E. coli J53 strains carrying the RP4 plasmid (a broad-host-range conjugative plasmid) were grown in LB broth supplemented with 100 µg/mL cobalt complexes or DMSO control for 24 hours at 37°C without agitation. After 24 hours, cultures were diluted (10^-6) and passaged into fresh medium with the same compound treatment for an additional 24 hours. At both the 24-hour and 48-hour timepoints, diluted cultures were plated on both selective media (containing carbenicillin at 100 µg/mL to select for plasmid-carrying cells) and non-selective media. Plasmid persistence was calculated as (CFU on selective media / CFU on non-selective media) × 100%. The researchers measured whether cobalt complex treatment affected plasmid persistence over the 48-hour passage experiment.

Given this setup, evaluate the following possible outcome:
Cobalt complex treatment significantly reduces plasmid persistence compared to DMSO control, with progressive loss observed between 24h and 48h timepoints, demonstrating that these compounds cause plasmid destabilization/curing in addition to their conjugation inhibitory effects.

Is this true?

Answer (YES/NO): NO